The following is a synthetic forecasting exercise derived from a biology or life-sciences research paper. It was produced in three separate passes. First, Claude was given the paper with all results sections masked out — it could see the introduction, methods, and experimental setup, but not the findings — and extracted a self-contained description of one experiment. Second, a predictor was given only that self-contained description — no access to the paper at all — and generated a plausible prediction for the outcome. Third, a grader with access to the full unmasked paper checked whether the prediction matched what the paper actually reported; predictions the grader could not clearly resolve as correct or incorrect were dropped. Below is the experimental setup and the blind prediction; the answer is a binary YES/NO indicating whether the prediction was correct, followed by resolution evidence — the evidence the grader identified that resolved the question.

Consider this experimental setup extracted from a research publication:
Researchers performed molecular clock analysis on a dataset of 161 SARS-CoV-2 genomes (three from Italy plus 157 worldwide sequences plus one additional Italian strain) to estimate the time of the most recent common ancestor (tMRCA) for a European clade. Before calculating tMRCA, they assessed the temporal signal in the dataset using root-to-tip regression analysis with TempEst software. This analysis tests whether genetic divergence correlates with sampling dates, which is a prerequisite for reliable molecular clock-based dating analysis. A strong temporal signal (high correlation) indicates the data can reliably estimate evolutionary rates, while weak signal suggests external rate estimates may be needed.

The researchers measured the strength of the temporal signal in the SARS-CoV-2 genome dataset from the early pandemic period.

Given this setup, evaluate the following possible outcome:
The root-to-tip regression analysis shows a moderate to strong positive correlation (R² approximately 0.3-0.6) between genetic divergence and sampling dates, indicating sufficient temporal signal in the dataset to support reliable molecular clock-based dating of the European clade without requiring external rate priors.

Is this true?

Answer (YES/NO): NO